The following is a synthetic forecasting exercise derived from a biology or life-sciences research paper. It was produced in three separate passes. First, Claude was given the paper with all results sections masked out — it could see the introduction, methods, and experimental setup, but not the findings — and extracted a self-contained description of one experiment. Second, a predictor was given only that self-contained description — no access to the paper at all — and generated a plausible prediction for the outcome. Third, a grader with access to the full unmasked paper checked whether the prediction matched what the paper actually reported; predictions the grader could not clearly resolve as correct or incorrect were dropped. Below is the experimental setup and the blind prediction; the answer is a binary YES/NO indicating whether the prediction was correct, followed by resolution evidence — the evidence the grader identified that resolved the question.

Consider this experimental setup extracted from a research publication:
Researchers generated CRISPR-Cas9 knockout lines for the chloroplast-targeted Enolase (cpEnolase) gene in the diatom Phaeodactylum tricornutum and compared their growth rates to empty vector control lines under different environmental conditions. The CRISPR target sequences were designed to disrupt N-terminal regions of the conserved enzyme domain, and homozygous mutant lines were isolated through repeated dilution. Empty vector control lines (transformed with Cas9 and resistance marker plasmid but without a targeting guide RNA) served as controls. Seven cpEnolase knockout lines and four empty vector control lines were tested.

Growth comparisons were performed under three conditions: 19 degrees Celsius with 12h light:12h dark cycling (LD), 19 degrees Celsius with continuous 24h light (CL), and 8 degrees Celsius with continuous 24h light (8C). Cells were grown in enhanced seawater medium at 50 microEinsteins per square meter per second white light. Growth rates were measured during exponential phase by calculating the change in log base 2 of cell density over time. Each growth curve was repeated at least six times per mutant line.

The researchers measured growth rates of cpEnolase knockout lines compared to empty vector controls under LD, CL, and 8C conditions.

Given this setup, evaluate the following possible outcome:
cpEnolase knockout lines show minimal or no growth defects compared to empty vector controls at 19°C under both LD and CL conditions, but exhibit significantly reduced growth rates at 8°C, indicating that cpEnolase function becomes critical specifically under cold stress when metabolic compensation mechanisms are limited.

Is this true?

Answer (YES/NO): NO